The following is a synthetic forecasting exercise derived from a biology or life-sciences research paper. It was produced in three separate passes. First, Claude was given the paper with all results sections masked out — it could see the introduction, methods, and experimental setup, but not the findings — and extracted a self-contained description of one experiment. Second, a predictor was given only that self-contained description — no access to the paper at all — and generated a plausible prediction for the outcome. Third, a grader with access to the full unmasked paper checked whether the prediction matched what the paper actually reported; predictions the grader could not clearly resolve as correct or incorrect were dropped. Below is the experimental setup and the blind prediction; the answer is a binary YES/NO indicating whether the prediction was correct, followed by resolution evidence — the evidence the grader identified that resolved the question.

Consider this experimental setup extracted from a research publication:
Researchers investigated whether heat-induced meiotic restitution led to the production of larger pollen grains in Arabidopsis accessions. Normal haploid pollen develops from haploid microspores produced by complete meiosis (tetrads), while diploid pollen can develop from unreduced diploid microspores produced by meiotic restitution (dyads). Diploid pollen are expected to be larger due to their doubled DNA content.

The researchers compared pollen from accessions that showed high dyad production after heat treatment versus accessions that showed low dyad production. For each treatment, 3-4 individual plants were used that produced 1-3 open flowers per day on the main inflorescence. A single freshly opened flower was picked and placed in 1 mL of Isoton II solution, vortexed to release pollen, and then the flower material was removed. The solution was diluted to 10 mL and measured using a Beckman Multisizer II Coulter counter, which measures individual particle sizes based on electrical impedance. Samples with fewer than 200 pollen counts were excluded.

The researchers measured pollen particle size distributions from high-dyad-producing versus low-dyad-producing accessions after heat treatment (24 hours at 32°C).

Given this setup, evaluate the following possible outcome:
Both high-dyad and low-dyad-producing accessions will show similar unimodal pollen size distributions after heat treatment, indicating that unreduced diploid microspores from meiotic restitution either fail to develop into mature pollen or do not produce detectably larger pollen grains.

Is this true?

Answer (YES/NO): NO